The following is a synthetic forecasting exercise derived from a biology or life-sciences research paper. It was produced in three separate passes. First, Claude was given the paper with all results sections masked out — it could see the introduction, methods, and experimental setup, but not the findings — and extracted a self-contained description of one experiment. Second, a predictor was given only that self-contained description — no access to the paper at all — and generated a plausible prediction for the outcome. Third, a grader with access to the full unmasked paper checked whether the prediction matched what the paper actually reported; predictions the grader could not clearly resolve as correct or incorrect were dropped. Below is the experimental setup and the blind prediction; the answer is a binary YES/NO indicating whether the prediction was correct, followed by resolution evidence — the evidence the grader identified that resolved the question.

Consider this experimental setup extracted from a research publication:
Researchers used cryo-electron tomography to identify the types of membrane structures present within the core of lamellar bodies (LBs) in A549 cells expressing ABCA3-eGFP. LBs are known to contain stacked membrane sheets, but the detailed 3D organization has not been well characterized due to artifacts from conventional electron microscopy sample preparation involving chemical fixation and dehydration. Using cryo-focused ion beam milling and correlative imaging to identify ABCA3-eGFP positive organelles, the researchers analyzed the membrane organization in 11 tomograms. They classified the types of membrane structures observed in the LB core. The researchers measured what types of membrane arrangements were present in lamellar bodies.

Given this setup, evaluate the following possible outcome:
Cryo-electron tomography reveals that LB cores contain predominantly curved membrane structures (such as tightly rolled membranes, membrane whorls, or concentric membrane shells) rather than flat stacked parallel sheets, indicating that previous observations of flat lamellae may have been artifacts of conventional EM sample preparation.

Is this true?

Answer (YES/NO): NO